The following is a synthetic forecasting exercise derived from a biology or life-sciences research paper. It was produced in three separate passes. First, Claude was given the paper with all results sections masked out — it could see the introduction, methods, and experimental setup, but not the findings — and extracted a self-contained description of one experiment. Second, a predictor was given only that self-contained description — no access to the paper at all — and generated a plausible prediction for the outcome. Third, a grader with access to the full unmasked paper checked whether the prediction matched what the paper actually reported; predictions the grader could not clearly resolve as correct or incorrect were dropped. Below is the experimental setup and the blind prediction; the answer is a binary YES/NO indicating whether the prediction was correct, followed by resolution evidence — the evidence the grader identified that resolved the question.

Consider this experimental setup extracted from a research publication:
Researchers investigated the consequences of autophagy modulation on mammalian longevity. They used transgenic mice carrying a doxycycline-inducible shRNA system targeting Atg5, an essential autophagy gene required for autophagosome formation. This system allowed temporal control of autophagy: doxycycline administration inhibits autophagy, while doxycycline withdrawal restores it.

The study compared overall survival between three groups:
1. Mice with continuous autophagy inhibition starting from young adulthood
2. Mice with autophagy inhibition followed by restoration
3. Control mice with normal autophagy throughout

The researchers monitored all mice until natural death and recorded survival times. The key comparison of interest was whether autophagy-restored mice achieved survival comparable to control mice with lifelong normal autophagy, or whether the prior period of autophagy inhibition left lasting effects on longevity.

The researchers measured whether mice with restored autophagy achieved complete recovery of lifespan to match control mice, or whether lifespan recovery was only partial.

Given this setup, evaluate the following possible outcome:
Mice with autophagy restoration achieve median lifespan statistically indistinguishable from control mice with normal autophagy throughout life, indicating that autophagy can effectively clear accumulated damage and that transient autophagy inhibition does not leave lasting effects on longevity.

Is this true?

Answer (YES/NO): NO